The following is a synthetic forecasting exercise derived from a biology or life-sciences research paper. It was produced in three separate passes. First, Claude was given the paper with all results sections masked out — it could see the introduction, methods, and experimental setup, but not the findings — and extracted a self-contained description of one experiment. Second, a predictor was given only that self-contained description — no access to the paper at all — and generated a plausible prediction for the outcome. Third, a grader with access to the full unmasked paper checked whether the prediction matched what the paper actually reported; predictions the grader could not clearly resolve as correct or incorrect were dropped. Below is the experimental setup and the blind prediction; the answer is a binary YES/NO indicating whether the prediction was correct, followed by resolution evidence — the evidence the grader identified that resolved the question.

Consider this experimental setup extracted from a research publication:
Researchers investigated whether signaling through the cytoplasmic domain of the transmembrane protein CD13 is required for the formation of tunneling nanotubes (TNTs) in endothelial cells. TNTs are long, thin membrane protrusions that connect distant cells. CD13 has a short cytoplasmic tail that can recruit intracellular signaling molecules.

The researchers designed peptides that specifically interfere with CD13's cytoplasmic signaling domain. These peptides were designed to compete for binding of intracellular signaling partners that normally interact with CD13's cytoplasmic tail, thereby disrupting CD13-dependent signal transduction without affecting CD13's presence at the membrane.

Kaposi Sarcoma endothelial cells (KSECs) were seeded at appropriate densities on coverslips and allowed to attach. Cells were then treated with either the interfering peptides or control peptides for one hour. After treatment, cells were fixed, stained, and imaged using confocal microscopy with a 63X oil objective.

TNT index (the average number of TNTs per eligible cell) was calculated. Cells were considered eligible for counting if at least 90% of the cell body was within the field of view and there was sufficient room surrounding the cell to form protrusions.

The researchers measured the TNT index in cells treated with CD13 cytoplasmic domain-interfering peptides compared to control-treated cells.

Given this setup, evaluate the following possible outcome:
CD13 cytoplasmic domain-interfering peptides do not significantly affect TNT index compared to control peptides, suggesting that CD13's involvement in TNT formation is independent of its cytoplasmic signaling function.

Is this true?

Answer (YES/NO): NO